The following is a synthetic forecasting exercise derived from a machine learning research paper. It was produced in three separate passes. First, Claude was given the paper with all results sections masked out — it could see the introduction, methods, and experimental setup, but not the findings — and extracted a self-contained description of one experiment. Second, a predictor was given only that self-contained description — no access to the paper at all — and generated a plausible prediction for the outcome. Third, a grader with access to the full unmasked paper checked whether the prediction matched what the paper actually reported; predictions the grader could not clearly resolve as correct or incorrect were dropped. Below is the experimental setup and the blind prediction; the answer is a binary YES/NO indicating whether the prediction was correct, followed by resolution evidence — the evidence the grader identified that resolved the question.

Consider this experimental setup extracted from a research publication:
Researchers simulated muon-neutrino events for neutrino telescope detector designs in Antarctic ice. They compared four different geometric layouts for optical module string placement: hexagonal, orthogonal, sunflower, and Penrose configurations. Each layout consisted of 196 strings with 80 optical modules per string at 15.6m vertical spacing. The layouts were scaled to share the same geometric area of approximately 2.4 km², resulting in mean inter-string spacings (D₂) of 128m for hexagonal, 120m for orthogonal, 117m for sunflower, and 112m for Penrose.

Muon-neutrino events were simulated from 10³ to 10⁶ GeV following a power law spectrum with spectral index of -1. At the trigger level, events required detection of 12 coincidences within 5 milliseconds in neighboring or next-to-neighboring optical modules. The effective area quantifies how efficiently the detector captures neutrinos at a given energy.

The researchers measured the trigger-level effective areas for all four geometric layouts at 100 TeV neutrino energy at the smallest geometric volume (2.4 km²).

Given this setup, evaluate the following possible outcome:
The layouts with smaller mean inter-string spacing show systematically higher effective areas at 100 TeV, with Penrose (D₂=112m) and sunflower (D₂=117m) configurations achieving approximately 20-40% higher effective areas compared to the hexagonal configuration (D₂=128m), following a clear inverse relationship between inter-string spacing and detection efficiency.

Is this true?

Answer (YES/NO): NO